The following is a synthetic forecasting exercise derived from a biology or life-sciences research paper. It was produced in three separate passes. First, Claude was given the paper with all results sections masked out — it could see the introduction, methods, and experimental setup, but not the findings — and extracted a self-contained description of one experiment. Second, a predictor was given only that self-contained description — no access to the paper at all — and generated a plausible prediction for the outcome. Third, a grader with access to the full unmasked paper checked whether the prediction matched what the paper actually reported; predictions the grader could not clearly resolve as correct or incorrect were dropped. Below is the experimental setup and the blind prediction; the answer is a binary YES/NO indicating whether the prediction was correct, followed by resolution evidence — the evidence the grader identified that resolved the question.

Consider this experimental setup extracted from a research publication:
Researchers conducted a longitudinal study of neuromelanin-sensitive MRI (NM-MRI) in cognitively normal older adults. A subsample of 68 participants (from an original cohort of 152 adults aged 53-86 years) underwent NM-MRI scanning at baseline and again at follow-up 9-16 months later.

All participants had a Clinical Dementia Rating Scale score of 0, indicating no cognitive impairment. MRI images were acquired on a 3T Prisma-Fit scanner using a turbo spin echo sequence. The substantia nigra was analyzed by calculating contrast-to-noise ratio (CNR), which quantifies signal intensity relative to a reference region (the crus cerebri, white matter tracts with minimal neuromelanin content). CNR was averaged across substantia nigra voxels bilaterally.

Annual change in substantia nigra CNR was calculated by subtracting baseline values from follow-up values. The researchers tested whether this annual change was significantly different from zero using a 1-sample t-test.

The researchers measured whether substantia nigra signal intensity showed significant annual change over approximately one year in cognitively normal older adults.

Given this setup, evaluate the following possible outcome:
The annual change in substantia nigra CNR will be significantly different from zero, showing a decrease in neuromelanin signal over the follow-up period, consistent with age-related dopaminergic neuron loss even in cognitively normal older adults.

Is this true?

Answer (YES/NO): NO